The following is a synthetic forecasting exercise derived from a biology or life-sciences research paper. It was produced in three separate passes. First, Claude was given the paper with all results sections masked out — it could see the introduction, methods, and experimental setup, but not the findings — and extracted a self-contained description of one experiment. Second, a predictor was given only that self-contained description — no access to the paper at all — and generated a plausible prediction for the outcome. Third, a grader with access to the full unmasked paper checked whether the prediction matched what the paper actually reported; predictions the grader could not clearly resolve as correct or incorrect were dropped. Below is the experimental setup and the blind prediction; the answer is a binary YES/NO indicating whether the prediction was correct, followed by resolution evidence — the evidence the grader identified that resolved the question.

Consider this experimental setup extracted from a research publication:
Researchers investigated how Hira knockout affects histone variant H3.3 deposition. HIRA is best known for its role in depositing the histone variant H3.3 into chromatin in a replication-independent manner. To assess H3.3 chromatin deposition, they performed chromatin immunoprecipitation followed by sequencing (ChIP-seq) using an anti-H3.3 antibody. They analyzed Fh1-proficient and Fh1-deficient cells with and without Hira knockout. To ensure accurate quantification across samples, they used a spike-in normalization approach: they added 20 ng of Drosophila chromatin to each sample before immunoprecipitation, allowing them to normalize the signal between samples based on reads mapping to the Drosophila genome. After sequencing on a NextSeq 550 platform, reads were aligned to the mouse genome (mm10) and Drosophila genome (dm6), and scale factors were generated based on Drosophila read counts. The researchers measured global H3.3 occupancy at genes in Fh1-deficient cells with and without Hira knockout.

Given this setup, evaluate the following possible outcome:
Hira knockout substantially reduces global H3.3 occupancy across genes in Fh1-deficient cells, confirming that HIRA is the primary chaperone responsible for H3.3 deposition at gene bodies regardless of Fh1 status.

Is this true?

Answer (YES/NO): YES